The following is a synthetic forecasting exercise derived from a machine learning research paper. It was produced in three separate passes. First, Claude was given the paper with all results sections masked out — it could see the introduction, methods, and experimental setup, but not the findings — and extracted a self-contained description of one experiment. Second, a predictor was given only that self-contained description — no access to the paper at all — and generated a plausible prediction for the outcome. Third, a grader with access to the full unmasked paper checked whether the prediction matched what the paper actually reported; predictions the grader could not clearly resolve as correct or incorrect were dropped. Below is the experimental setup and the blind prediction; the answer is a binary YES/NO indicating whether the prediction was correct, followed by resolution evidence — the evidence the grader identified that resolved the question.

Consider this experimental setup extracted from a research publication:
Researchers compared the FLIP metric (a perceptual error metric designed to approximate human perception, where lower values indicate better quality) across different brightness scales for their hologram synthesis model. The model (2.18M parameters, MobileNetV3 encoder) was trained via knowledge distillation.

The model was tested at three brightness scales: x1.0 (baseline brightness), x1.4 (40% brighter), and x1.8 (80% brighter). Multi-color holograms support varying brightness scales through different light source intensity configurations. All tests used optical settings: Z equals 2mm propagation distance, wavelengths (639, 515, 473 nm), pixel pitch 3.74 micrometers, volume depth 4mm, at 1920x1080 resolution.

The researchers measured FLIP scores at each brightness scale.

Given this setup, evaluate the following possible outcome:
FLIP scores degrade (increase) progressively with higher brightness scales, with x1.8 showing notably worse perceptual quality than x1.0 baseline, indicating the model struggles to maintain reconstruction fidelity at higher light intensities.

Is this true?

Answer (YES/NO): YES